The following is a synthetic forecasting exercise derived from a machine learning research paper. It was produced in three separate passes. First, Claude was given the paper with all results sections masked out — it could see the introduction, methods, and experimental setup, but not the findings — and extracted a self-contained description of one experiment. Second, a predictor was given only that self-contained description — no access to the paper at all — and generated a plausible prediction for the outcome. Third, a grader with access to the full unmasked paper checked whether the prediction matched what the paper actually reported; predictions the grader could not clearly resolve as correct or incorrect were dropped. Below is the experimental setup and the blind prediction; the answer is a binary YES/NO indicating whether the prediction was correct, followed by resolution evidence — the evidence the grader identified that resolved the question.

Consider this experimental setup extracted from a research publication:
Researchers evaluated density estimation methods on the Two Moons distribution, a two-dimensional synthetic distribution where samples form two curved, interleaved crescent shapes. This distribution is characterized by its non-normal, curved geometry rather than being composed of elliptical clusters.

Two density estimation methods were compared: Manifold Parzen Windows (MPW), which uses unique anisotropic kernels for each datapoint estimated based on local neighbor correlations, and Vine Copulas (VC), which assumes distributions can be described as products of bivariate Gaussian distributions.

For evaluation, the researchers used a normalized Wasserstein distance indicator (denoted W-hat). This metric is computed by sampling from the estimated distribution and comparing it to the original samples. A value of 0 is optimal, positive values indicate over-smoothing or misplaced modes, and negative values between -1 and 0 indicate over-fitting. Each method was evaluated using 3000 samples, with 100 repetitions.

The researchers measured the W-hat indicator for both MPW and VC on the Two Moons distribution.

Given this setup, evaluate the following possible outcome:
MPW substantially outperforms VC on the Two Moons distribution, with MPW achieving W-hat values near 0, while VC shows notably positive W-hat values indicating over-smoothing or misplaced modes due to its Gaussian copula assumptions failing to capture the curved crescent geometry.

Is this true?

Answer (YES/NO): NO